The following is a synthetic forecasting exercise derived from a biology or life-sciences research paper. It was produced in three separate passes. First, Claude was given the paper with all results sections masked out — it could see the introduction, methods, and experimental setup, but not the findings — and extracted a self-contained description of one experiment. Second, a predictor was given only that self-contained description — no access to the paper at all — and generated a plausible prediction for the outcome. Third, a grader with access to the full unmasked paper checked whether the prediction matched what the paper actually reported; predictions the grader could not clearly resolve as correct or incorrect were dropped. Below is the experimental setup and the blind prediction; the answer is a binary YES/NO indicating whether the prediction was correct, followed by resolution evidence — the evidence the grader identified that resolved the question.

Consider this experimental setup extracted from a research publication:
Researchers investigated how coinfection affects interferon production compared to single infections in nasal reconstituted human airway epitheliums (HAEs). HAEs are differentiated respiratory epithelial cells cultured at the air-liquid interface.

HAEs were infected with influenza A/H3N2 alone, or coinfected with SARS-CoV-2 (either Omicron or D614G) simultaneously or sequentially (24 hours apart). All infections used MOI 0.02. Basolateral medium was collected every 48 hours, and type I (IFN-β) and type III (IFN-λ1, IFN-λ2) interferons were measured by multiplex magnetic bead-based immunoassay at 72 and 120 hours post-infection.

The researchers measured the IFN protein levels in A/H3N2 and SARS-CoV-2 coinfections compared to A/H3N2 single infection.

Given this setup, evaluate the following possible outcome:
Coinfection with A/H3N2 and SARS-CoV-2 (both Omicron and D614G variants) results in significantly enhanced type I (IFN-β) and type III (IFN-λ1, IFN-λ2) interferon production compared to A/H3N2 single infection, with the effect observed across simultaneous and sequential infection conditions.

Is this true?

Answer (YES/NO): NO